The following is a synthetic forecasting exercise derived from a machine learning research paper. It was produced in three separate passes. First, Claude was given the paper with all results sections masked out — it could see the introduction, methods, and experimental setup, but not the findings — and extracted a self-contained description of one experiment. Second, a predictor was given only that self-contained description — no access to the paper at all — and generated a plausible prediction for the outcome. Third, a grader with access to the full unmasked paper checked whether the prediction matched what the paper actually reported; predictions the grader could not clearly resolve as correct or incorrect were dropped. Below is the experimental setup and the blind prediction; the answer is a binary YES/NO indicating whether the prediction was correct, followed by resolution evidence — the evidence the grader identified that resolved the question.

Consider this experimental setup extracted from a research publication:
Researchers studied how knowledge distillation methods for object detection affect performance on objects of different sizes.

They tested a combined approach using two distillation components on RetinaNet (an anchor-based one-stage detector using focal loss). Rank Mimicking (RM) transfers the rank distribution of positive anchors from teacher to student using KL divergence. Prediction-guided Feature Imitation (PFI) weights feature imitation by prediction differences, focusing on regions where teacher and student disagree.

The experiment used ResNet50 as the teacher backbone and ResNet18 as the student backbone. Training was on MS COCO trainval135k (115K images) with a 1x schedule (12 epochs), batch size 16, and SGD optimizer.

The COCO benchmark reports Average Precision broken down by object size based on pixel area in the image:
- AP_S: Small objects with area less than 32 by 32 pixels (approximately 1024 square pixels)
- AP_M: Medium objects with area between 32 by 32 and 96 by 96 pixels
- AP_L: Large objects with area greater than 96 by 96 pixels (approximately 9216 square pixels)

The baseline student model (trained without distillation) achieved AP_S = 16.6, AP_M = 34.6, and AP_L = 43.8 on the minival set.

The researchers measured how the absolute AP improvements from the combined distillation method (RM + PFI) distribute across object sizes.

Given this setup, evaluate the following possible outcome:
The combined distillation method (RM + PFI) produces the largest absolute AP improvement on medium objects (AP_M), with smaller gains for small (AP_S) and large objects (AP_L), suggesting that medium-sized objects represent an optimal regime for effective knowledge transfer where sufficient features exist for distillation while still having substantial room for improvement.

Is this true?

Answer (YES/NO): NO